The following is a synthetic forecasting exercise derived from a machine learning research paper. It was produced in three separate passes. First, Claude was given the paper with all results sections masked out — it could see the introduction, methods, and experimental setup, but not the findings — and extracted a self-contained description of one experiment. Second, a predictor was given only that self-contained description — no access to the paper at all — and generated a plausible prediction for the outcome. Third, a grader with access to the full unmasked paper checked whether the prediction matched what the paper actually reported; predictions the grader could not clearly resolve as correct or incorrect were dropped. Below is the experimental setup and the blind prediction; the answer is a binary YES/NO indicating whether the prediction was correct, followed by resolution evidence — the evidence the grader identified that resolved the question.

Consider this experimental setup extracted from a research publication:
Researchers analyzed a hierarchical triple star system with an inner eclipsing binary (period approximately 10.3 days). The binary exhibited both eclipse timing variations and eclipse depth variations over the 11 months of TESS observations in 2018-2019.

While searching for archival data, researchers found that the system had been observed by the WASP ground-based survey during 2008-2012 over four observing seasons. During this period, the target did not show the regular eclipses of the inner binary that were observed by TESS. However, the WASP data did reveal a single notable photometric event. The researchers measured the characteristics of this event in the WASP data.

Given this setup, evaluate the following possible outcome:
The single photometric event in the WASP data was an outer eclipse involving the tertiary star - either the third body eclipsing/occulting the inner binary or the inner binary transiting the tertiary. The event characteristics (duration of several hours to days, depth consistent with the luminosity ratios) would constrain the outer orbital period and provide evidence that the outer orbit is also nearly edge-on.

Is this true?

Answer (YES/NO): YES